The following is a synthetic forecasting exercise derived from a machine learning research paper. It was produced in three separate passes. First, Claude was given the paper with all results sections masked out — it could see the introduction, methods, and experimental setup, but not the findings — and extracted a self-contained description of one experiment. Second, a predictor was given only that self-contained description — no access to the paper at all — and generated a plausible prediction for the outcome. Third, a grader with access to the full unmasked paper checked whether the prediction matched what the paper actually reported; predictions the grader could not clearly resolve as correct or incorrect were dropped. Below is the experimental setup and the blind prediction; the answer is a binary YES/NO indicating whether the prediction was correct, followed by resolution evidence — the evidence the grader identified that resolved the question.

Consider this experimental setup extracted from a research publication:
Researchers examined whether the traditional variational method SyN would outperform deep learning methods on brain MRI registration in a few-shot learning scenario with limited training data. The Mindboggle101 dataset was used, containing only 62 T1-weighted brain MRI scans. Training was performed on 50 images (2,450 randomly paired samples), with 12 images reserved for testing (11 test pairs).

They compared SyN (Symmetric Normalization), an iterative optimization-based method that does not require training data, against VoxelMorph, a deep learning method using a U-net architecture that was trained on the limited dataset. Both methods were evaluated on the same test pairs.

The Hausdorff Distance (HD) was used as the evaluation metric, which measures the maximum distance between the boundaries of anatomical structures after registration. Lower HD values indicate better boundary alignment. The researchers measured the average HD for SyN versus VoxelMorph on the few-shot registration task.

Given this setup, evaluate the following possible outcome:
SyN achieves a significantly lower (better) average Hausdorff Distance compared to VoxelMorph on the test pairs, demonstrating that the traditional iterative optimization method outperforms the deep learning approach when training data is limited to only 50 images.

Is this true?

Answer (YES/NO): YES